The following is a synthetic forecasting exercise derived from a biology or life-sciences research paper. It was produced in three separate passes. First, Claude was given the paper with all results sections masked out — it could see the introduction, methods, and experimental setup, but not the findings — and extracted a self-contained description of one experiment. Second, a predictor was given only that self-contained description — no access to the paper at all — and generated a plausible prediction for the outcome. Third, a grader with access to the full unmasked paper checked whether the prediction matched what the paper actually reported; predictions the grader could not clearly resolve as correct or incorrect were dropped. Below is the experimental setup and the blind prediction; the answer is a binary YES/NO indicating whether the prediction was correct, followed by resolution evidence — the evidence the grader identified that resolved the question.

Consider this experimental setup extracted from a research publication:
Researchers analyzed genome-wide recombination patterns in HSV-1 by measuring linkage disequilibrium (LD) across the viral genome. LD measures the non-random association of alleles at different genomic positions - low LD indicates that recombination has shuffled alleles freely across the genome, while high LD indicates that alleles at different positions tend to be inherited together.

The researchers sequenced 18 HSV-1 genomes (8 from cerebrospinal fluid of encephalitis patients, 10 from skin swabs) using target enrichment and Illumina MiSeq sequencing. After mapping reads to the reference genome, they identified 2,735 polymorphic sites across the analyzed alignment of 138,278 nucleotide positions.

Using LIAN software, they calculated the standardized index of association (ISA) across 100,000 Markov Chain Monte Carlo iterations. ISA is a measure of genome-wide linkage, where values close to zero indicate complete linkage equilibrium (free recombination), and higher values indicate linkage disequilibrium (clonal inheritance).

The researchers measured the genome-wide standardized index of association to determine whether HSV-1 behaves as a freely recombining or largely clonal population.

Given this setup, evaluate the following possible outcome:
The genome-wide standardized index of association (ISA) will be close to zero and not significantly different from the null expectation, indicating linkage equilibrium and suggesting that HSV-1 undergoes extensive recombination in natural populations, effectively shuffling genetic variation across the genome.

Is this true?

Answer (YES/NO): NO